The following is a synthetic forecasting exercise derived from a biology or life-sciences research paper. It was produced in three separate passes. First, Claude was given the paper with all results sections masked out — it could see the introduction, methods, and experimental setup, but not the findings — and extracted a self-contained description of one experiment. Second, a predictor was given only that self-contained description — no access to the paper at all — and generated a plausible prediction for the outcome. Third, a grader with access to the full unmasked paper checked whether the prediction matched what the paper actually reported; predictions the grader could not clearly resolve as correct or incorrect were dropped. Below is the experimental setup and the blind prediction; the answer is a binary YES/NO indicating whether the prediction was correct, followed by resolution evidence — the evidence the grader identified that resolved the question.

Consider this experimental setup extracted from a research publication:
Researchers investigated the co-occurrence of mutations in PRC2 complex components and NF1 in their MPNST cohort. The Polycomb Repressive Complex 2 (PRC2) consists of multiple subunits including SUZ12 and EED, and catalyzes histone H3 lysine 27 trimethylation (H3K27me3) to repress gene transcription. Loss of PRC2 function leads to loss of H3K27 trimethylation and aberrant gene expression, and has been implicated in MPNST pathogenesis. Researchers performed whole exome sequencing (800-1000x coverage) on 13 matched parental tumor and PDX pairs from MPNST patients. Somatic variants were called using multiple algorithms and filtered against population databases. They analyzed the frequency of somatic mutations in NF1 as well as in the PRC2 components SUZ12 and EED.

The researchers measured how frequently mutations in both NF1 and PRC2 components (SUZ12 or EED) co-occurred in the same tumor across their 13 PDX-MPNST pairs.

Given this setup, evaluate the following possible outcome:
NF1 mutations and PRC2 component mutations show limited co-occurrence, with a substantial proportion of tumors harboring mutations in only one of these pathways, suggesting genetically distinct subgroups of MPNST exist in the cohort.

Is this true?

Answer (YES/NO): NO